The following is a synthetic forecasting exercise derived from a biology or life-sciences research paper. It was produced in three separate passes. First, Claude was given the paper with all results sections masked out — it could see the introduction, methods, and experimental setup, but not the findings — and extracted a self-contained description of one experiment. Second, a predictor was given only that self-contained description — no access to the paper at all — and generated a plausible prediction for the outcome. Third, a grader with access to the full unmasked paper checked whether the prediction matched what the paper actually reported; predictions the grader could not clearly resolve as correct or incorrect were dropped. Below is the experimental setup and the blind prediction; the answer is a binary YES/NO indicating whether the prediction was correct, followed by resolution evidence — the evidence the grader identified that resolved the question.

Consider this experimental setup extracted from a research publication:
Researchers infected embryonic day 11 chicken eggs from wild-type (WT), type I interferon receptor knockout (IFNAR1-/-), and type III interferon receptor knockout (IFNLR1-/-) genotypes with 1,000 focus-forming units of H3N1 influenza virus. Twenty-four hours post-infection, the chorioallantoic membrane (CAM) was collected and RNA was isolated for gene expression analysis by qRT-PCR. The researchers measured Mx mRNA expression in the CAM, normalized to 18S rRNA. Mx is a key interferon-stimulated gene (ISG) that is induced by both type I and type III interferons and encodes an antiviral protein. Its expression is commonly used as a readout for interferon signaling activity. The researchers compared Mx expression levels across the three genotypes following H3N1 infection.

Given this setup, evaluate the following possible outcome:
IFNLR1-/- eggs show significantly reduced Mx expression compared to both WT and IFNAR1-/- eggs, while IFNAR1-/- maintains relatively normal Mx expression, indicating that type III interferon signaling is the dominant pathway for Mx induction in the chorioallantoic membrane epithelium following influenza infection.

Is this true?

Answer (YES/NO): NO